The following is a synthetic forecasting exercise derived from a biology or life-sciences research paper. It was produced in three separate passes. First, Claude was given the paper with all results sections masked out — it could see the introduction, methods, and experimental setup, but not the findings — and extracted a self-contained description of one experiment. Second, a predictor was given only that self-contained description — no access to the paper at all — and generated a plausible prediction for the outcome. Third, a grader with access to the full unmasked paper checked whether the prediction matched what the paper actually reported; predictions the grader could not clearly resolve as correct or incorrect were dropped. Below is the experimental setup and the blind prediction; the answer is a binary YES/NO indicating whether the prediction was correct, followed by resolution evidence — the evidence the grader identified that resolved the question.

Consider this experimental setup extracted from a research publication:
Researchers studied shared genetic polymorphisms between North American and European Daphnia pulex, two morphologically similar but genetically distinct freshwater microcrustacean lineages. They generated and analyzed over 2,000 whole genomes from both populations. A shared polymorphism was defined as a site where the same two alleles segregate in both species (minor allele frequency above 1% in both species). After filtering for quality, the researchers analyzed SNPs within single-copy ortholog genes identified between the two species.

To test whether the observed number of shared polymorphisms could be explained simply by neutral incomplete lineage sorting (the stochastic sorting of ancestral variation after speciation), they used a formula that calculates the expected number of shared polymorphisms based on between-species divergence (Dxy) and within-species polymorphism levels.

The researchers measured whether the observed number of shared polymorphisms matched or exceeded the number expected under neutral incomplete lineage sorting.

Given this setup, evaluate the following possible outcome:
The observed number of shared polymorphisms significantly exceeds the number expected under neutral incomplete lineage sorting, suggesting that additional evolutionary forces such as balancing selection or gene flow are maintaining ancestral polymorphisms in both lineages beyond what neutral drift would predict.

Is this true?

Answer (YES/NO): YES